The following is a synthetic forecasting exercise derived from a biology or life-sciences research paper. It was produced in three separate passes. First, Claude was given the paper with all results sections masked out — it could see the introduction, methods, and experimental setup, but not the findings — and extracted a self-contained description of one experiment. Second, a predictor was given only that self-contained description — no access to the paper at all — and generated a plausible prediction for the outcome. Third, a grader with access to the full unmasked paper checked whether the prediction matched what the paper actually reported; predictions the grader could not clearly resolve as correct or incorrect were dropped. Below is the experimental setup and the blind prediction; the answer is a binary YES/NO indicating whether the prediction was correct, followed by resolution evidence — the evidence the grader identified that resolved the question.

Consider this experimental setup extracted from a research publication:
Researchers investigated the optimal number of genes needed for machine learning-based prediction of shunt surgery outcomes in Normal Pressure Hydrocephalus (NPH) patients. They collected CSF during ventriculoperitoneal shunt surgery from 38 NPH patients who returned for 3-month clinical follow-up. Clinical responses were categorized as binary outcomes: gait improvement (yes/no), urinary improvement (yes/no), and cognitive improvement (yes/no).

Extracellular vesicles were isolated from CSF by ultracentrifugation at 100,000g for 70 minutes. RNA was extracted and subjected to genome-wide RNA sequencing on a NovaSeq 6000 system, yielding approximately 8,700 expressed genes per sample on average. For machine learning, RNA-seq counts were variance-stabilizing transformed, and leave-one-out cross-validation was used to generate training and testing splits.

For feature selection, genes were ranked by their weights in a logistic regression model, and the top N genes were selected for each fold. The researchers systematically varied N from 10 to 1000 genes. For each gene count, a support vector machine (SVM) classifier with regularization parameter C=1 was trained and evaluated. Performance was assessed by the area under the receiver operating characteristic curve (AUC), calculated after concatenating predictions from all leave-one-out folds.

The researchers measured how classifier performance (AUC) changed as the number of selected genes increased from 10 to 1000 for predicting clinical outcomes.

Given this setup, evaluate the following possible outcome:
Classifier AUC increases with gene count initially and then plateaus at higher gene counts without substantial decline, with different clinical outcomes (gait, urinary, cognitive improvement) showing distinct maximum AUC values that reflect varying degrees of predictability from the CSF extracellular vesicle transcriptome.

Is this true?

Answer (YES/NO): NO